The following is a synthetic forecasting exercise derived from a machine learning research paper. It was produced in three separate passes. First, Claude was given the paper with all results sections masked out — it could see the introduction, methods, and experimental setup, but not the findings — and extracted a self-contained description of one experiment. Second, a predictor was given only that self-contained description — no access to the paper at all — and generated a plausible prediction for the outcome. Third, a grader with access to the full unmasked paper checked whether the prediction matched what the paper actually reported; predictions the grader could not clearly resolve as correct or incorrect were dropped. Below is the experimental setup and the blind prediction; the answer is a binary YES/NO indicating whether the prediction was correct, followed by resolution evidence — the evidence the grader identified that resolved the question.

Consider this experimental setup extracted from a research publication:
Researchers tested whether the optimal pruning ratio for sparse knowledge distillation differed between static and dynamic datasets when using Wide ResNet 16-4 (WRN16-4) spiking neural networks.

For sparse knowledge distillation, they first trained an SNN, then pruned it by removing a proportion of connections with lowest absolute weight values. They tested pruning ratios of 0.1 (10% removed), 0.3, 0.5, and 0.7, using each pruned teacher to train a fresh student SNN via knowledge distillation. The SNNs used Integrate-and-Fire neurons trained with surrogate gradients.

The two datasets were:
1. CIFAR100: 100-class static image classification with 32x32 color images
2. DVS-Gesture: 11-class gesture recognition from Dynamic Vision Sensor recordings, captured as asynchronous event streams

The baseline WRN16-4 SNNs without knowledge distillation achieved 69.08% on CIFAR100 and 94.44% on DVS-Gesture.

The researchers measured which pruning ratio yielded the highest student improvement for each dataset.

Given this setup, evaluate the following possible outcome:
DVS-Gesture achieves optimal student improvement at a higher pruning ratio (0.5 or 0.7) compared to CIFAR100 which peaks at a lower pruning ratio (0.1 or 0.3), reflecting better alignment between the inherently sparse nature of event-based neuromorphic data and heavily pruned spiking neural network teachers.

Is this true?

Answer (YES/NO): NO